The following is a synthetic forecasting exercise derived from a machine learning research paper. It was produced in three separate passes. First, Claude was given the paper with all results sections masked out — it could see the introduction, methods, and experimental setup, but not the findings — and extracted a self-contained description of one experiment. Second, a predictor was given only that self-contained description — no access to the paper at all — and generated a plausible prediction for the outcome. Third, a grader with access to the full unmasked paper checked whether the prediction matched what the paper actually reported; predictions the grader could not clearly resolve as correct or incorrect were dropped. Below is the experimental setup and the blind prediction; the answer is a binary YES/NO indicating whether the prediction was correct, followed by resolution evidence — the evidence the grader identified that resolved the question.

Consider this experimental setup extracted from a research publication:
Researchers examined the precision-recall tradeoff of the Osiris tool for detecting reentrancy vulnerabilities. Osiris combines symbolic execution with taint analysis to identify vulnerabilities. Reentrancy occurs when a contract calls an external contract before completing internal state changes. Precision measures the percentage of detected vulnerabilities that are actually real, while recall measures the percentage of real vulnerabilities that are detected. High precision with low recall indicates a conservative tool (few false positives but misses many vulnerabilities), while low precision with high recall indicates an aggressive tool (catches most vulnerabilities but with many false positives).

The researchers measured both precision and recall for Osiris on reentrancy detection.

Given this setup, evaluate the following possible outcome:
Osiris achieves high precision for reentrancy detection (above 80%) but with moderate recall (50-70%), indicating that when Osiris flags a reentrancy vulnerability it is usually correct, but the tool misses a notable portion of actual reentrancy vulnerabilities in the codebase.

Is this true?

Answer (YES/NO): NO